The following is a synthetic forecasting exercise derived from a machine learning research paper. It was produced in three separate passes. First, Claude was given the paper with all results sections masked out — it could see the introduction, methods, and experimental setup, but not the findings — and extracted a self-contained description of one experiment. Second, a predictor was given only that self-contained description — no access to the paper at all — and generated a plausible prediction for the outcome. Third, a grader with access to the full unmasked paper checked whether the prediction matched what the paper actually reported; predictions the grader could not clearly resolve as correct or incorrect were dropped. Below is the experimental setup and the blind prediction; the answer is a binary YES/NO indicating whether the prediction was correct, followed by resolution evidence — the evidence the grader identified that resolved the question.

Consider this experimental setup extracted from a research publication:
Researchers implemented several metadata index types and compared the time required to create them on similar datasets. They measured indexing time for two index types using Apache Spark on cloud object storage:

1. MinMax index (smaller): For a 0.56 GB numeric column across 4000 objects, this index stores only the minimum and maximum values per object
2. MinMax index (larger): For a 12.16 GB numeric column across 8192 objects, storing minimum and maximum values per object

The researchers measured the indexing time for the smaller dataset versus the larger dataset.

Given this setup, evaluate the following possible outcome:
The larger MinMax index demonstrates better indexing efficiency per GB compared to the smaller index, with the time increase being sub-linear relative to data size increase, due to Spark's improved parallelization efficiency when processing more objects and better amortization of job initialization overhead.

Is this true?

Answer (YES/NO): NO